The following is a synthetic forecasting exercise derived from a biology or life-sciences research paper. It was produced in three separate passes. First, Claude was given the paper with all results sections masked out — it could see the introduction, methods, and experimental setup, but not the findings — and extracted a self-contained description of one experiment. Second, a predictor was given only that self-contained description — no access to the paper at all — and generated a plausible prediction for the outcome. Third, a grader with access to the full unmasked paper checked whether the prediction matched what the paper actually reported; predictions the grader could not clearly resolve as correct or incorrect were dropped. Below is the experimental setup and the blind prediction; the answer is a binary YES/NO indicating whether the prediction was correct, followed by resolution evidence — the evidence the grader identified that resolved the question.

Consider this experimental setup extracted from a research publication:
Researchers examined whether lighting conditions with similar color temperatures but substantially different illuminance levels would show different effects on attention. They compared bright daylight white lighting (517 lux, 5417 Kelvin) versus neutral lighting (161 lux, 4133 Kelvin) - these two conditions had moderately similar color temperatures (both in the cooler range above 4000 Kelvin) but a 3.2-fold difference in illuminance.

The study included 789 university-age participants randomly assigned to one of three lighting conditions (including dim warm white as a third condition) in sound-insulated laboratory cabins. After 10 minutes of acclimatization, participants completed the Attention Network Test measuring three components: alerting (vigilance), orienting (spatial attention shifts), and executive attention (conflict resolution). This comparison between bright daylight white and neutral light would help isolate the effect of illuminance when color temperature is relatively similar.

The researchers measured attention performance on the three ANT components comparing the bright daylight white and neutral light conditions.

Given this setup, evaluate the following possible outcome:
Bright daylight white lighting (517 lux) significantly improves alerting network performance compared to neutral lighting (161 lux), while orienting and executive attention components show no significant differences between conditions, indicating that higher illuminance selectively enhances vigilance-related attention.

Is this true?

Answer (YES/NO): NO